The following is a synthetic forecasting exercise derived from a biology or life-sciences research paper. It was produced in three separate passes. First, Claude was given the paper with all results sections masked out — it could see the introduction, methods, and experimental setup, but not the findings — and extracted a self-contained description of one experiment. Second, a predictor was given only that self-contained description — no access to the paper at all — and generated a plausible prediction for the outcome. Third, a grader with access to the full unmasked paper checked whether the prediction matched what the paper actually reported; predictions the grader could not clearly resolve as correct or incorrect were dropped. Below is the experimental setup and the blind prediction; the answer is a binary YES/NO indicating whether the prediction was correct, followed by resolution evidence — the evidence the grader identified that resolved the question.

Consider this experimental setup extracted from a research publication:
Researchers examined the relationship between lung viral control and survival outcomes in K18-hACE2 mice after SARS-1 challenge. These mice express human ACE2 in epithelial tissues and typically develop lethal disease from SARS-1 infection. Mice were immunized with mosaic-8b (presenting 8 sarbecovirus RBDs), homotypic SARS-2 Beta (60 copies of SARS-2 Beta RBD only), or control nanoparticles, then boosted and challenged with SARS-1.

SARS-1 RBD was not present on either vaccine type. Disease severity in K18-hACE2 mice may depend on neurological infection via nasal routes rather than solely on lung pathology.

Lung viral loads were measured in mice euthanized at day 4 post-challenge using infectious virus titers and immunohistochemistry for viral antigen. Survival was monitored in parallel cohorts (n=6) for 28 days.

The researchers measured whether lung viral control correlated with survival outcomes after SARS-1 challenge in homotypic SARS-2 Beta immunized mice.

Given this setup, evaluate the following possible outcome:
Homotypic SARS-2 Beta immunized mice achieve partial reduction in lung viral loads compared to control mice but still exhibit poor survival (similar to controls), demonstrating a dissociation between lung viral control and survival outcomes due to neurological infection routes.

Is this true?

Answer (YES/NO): NO